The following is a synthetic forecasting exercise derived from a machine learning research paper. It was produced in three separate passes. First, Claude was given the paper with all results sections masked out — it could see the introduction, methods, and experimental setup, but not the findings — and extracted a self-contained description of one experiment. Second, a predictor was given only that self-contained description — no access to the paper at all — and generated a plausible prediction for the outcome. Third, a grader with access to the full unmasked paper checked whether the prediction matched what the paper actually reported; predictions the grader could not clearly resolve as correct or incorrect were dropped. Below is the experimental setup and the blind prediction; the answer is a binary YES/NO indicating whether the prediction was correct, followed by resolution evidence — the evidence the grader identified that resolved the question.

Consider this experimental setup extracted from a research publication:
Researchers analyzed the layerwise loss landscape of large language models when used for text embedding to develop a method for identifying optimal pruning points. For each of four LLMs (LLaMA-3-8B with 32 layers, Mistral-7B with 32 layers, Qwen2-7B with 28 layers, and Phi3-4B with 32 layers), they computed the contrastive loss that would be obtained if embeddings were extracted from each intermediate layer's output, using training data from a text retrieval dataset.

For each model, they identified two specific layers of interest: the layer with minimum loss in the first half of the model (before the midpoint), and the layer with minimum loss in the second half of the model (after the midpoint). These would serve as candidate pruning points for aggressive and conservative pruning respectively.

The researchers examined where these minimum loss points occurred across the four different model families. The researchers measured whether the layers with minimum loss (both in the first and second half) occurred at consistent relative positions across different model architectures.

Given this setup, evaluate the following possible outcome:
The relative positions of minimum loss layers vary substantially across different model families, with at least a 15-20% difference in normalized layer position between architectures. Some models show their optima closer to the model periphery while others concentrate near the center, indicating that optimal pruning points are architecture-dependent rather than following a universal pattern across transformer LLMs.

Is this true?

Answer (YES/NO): NO